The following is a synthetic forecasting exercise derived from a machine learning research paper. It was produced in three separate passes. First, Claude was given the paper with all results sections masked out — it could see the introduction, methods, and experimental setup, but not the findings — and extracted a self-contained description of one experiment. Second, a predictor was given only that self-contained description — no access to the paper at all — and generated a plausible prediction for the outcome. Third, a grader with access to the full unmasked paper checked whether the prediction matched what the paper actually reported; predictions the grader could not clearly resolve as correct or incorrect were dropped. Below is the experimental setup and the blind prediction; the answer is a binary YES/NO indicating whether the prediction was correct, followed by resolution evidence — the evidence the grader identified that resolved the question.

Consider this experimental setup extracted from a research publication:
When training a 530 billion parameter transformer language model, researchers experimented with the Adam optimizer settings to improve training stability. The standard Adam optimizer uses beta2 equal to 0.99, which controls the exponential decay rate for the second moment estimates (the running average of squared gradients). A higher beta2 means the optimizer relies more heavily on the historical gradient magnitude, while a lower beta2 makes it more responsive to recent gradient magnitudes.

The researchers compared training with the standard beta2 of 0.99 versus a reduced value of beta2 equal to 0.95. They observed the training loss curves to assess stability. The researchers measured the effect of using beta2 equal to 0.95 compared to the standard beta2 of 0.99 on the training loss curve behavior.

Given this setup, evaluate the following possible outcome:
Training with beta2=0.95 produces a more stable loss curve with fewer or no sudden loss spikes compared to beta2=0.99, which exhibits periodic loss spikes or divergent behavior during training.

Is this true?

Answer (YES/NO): YES